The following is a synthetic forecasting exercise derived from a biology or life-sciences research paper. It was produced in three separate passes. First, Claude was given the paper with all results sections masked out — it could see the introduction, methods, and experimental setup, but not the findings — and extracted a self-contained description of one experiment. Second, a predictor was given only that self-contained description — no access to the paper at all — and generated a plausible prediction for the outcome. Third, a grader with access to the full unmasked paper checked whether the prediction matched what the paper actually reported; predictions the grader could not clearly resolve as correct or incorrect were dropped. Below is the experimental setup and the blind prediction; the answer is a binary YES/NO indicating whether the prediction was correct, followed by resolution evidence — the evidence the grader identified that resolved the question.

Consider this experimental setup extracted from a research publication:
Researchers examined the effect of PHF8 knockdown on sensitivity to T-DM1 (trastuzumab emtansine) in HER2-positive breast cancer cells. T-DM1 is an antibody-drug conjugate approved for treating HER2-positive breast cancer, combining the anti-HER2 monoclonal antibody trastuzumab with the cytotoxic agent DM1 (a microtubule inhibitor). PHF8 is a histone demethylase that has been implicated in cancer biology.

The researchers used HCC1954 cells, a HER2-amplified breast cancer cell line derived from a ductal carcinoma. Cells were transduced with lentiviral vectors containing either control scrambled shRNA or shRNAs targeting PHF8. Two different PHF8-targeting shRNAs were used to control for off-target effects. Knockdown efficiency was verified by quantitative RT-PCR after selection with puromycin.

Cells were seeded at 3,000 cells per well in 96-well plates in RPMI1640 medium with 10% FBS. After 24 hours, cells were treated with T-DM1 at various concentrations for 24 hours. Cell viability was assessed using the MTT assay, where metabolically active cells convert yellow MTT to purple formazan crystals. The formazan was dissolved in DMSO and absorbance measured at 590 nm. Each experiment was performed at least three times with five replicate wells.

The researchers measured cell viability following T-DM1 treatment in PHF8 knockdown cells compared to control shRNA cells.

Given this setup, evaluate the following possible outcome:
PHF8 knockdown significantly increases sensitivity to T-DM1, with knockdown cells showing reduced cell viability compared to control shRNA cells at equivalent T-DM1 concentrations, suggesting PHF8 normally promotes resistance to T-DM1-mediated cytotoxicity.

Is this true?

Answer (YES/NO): YES